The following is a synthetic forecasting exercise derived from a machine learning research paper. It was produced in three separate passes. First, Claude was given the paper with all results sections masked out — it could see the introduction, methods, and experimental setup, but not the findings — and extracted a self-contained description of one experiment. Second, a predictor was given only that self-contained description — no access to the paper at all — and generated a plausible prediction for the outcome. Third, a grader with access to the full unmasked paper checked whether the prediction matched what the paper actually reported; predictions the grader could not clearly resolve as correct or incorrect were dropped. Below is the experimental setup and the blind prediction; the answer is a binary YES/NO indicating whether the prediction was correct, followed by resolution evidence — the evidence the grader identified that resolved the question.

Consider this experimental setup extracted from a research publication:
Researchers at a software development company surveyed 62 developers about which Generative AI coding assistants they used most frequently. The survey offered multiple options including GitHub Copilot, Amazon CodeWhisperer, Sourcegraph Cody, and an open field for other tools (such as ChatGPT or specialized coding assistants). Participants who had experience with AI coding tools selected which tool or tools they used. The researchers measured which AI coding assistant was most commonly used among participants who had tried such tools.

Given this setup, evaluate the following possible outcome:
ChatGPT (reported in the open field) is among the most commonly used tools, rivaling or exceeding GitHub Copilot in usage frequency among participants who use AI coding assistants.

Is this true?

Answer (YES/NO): NO